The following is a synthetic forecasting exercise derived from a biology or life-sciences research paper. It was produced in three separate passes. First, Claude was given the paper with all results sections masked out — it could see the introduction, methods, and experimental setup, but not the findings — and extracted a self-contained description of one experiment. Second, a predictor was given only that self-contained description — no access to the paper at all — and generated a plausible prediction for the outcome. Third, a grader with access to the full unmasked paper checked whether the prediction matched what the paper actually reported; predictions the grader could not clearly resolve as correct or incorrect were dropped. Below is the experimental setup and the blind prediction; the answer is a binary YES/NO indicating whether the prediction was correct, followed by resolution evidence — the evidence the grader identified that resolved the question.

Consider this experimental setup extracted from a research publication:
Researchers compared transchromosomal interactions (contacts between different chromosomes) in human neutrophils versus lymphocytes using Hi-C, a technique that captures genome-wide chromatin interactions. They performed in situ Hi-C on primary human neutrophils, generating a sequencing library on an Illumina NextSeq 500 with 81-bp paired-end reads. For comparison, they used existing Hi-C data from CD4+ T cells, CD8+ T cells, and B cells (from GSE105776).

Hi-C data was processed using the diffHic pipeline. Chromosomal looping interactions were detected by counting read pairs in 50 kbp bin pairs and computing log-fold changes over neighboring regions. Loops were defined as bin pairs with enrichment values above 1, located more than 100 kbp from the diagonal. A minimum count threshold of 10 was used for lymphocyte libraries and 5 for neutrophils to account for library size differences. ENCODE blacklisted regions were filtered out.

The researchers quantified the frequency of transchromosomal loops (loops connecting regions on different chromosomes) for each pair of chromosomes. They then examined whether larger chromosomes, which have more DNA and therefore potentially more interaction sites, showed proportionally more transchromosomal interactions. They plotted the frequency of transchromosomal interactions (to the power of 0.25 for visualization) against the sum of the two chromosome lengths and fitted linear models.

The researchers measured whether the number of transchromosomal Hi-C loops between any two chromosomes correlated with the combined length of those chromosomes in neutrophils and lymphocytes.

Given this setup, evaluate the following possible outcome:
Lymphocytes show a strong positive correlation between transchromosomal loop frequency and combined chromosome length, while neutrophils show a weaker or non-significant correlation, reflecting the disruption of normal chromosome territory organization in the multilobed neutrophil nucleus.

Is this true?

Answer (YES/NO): NO